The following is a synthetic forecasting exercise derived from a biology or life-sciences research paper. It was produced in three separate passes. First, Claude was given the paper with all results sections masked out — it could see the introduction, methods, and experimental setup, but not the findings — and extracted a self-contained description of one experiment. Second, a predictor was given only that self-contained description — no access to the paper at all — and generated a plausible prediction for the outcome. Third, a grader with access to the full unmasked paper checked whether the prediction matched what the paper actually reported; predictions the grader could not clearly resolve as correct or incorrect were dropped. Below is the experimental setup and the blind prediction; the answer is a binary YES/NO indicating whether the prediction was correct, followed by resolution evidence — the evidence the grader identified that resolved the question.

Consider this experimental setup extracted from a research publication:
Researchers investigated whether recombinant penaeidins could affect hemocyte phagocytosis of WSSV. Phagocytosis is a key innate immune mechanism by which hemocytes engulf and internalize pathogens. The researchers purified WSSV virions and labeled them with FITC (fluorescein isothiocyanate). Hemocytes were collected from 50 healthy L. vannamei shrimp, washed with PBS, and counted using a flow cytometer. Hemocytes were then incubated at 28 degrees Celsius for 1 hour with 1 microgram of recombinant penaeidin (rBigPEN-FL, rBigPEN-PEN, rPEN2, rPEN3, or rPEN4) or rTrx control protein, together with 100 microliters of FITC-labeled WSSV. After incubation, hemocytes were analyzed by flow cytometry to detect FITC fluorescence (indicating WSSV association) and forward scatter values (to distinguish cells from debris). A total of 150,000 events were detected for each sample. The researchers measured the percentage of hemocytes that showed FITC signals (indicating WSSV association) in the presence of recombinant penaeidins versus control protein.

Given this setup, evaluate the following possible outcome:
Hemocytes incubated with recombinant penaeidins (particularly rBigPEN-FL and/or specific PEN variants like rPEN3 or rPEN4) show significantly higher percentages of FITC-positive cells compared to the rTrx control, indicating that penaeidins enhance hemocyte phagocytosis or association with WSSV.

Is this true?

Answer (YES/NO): NO